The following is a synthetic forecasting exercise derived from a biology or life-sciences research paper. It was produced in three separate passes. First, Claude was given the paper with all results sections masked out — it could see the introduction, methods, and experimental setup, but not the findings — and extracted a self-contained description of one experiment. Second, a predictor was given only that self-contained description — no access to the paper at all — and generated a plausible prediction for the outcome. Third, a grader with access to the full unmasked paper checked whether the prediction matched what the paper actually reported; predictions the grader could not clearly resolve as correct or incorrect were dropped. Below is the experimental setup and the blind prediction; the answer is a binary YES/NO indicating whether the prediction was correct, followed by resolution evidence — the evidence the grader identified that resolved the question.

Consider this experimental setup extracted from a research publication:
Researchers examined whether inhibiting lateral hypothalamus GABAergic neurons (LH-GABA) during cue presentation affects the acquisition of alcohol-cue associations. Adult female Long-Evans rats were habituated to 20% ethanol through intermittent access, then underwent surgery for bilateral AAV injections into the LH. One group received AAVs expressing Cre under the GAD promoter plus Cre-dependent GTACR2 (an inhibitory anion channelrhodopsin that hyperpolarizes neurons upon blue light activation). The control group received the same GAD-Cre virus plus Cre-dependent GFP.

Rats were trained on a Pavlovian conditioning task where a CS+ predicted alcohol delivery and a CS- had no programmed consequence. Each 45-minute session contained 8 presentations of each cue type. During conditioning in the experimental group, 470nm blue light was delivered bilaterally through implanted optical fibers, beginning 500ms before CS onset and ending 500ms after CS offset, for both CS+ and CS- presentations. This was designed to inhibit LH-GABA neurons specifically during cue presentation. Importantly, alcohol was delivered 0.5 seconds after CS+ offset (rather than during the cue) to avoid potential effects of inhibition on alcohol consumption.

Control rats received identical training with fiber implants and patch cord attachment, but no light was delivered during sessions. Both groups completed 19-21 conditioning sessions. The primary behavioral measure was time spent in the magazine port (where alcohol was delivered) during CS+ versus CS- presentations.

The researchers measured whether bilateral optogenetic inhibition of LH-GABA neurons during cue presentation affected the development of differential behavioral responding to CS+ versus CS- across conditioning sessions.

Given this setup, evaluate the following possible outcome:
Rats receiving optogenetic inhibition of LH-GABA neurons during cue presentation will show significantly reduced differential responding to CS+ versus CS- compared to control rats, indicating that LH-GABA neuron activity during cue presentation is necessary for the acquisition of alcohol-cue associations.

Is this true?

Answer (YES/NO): YES